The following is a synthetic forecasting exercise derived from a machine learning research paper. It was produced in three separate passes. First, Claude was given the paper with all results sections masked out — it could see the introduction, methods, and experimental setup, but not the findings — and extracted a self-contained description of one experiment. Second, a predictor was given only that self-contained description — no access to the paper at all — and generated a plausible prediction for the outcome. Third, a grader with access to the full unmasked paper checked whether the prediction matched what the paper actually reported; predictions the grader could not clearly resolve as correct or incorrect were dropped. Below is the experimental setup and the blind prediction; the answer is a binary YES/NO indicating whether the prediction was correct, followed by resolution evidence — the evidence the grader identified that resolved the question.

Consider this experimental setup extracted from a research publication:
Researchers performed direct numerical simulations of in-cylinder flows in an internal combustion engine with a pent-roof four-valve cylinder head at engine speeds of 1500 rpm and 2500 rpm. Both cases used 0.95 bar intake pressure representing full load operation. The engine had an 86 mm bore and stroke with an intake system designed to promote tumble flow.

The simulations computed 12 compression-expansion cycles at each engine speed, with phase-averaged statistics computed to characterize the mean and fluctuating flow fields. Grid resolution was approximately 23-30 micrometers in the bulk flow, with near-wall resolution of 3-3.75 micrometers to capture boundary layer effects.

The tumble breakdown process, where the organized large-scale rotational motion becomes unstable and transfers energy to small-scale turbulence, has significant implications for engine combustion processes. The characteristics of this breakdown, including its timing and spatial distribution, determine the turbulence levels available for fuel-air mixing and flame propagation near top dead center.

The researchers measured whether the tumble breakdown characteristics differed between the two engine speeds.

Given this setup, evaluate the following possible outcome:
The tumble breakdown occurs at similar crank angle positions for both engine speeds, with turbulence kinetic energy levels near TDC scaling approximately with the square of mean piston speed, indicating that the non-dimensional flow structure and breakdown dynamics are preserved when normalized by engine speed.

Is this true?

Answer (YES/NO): NO